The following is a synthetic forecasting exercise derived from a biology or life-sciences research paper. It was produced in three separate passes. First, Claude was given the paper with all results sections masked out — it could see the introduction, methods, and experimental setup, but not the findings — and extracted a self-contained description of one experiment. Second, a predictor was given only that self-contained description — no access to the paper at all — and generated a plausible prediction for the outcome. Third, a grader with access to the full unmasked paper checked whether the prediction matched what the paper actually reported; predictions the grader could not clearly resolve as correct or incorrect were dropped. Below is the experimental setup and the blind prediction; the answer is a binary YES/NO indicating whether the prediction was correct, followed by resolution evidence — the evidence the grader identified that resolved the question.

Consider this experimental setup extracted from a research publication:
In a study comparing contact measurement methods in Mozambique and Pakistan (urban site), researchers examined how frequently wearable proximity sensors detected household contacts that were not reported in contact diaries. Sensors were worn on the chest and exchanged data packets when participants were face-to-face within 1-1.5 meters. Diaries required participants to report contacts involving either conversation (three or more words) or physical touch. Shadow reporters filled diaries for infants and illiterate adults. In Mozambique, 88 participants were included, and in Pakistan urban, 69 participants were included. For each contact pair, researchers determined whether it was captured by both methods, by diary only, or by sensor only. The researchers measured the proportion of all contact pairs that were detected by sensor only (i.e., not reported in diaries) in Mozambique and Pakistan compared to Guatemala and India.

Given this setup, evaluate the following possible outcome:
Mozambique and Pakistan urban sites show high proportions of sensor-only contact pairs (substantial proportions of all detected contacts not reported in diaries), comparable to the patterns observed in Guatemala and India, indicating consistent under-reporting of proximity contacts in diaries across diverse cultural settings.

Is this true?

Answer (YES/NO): NO